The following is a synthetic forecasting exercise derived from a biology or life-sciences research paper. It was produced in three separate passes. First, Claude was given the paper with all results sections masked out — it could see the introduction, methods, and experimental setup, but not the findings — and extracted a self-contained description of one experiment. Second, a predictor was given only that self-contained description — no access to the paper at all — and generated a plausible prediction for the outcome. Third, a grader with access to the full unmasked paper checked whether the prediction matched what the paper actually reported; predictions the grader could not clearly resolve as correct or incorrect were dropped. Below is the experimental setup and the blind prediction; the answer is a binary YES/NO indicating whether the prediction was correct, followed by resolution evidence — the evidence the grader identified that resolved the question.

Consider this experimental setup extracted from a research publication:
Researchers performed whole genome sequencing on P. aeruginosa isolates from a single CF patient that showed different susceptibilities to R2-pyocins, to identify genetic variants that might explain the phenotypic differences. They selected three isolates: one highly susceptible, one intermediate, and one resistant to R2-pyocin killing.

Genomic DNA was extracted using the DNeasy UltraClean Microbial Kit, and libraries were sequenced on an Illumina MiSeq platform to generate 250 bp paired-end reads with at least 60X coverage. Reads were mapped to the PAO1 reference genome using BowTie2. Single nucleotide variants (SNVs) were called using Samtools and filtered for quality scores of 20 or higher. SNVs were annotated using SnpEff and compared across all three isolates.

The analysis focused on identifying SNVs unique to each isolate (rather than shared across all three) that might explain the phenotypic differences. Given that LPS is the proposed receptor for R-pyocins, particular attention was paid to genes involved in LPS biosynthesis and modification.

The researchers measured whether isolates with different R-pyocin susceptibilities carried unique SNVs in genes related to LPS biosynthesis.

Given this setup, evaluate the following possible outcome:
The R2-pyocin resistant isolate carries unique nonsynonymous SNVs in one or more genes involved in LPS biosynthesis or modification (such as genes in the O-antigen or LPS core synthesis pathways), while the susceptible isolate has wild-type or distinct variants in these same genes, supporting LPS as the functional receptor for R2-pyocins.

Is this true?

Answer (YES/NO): YES